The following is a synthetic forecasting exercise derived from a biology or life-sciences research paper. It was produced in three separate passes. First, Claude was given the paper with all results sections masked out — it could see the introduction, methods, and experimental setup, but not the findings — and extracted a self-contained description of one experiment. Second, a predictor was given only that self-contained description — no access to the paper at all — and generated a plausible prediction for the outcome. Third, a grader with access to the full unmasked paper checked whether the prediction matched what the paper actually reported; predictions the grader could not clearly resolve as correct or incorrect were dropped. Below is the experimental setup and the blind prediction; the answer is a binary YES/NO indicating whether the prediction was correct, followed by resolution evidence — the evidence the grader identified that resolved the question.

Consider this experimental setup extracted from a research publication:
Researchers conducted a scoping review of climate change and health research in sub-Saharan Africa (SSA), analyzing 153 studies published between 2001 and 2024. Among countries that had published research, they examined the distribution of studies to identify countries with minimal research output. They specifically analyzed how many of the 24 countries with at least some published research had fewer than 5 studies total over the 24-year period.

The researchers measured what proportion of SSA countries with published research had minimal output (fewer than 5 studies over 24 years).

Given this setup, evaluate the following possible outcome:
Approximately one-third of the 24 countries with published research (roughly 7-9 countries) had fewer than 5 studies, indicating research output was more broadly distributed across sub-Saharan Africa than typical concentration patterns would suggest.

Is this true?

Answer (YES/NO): NO